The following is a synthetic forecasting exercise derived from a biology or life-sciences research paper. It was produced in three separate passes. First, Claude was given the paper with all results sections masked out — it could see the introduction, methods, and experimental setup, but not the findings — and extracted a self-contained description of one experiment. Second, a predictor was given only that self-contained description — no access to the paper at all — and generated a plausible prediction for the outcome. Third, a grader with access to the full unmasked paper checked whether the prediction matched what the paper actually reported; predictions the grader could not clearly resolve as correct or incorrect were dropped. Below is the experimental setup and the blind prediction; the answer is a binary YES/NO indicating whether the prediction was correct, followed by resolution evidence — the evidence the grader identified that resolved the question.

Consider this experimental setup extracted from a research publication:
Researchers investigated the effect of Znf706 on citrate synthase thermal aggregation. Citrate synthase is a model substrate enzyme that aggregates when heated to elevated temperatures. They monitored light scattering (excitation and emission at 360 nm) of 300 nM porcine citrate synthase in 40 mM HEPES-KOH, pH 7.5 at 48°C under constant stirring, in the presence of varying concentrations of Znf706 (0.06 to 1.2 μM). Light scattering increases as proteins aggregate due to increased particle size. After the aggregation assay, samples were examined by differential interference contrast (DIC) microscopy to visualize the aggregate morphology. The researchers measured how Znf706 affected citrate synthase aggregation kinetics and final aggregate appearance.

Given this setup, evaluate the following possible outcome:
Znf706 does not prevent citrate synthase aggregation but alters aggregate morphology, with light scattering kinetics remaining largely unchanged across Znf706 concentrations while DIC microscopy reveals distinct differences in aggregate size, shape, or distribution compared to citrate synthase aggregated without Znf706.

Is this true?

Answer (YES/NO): NO